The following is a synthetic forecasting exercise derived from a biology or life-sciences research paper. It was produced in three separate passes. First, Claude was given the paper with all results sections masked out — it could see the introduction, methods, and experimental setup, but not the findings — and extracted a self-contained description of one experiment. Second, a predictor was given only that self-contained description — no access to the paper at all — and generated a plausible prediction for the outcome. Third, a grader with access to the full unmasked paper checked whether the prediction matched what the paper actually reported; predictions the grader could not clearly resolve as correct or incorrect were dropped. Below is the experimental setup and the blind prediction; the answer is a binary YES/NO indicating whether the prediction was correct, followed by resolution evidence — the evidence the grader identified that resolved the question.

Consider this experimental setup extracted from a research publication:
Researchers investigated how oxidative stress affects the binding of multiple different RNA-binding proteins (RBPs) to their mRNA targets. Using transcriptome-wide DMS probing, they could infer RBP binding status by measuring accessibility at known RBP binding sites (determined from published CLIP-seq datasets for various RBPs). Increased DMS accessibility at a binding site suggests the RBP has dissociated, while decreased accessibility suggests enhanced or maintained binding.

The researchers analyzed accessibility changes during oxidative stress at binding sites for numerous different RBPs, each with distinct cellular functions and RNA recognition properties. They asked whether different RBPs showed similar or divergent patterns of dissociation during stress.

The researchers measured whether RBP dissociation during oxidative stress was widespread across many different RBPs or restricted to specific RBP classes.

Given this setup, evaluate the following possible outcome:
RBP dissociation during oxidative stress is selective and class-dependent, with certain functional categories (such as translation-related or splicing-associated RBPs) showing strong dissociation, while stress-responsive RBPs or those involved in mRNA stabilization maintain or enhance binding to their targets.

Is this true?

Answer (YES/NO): YES